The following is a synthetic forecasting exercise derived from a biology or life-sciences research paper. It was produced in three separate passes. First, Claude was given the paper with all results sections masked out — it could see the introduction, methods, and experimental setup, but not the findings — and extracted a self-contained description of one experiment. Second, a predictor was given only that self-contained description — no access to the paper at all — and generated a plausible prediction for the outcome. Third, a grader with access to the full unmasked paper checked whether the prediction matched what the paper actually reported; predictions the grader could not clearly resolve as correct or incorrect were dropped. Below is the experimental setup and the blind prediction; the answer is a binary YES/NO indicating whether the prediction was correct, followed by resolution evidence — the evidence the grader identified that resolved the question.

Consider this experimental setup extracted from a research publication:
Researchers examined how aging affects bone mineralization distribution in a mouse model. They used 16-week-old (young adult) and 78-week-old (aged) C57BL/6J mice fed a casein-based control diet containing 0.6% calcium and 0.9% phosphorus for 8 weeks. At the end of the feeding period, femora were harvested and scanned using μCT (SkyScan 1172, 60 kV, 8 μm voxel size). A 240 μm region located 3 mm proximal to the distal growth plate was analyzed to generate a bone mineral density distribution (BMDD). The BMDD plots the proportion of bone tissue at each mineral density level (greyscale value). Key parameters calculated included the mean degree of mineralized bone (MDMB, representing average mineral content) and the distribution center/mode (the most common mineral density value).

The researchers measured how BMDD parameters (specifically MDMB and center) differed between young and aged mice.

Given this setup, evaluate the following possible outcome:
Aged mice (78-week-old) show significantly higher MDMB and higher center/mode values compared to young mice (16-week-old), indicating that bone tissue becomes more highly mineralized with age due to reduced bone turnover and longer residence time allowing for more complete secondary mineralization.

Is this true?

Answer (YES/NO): NO